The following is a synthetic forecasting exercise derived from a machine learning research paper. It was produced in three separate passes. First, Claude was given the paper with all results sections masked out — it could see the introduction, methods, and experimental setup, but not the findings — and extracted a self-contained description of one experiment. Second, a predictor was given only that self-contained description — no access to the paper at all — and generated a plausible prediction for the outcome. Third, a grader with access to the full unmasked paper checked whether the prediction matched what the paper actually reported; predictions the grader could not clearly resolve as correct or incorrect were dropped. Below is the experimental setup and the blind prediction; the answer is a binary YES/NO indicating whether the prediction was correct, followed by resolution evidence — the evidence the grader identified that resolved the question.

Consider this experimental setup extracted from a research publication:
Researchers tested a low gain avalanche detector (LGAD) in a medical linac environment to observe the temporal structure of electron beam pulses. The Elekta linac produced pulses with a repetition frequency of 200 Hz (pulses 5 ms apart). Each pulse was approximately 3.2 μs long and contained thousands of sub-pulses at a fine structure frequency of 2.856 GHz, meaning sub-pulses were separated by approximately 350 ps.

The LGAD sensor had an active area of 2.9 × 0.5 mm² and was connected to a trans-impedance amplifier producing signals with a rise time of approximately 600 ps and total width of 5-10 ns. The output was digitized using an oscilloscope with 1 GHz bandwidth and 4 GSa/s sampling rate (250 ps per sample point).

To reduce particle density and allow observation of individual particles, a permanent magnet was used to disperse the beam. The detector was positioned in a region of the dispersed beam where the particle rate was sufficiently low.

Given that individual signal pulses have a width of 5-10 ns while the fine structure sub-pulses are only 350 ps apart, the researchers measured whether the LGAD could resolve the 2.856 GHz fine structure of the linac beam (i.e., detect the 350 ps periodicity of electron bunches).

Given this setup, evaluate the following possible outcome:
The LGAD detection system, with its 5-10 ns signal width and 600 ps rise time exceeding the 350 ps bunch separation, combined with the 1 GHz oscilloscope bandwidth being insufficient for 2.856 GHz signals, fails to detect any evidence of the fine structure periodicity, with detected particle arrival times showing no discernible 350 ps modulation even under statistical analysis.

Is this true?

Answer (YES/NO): NO